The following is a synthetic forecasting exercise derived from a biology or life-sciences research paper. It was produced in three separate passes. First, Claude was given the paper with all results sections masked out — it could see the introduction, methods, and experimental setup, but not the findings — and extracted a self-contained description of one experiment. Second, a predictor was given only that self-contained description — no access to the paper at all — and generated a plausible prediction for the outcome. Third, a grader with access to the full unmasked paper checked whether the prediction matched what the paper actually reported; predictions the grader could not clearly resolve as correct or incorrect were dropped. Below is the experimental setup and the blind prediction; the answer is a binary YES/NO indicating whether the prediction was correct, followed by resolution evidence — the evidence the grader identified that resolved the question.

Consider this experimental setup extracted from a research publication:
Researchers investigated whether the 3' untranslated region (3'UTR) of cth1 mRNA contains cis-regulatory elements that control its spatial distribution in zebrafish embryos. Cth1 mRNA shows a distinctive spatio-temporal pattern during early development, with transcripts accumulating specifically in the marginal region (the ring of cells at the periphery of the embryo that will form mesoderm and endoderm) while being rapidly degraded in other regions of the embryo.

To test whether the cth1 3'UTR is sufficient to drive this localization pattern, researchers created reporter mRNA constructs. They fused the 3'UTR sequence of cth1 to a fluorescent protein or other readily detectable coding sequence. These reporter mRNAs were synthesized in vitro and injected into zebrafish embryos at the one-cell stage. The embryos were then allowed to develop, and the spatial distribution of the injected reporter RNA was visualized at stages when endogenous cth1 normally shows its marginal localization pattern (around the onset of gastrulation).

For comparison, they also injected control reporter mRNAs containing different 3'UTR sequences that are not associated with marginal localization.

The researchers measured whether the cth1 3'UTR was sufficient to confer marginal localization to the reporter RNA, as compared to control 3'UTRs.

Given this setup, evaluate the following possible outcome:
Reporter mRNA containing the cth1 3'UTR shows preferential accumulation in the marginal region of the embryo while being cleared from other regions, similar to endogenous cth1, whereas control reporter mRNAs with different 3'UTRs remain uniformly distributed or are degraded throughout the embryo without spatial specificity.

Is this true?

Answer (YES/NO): YES